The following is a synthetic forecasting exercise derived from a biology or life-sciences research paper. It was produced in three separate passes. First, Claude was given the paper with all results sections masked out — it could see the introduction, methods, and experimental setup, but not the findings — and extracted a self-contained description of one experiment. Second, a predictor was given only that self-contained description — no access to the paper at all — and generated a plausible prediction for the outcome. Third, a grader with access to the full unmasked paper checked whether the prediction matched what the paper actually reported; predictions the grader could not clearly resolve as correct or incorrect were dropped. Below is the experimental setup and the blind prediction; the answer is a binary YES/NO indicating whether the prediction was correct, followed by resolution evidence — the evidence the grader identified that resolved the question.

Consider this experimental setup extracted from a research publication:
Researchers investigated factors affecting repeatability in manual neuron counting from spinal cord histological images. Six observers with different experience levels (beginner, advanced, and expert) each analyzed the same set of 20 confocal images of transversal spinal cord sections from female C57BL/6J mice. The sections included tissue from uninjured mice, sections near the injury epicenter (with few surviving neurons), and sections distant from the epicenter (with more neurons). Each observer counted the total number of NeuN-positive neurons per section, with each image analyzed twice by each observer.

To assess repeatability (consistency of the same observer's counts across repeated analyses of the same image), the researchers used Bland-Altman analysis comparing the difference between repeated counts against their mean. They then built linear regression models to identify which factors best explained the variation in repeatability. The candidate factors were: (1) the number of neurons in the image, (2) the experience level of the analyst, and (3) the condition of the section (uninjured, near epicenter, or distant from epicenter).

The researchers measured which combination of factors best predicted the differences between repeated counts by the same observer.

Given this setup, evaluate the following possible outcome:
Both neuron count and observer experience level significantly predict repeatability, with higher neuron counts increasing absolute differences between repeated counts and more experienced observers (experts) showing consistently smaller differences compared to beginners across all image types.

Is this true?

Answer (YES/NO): NO